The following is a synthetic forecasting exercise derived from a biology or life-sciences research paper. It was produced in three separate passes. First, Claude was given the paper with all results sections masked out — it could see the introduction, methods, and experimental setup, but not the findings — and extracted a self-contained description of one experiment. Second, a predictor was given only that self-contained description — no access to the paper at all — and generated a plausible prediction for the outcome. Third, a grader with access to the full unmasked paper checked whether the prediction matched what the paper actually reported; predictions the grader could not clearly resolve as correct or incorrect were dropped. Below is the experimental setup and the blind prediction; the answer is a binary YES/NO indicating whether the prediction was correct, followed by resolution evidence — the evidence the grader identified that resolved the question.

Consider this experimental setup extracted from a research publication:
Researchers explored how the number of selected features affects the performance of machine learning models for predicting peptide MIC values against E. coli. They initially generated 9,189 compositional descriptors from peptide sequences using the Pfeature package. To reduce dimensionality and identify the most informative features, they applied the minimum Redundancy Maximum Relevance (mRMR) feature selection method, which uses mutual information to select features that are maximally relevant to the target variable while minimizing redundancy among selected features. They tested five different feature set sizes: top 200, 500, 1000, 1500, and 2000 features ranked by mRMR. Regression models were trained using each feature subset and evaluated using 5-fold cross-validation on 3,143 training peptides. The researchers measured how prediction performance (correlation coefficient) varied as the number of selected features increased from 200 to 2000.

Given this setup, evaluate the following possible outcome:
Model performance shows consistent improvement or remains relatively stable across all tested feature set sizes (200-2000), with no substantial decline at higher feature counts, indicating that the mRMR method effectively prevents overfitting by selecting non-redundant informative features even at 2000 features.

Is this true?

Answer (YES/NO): NO